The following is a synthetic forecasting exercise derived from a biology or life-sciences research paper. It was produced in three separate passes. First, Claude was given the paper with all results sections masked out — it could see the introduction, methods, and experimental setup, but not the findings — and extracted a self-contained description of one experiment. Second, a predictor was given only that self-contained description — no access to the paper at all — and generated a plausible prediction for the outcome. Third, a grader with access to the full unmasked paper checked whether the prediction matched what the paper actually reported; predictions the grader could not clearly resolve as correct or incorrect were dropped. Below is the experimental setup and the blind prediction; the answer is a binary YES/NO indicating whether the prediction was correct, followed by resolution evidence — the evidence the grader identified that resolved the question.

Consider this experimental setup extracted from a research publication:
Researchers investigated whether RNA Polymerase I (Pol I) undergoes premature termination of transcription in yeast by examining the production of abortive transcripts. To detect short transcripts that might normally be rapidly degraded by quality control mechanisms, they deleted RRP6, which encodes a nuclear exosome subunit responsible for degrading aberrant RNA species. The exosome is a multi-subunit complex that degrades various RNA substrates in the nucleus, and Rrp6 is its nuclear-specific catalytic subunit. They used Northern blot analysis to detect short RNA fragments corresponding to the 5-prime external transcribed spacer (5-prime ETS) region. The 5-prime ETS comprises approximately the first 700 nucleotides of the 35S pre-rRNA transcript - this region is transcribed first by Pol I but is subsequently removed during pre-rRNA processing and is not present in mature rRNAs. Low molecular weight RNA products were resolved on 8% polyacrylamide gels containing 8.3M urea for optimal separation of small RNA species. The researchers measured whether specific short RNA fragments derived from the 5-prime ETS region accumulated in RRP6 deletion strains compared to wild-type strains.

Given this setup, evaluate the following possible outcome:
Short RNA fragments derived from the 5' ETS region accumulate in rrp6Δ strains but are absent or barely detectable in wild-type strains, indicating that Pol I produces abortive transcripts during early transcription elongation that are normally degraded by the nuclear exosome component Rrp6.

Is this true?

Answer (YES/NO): YES